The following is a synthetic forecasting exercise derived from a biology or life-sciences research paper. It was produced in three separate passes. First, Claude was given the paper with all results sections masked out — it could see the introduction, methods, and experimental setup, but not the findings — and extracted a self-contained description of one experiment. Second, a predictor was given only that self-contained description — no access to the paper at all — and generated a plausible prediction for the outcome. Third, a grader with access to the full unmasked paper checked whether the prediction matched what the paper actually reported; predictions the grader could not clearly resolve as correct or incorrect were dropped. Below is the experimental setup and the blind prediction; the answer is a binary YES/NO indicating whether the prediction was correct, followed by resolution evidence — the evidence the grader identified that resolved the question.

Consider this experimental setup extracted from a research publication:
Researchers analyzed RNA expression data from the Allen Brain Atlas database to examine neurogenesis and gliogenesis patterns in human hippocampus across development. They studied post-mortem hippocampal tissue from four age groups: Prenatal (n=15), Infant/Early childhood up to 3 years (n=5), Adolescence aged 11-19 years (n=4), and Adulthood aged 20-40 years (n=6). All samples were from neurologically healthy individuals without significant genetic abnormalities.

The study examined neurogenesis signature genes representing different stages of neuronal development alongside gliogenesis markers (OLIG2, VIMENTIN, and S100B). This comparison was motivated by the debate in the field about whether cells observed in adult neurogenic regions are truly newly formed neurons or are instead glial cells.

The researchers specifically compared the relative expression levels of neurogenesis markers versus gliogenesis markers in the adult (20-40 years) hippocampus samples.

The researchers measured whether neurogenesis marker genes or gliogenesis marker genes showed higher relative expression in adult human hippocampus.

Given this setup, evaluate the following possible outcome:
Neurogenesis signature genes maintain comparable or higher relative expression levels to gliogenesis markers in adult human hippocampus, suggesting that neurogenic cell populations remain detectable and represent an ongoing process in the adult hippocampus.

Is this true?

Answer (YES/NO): NO